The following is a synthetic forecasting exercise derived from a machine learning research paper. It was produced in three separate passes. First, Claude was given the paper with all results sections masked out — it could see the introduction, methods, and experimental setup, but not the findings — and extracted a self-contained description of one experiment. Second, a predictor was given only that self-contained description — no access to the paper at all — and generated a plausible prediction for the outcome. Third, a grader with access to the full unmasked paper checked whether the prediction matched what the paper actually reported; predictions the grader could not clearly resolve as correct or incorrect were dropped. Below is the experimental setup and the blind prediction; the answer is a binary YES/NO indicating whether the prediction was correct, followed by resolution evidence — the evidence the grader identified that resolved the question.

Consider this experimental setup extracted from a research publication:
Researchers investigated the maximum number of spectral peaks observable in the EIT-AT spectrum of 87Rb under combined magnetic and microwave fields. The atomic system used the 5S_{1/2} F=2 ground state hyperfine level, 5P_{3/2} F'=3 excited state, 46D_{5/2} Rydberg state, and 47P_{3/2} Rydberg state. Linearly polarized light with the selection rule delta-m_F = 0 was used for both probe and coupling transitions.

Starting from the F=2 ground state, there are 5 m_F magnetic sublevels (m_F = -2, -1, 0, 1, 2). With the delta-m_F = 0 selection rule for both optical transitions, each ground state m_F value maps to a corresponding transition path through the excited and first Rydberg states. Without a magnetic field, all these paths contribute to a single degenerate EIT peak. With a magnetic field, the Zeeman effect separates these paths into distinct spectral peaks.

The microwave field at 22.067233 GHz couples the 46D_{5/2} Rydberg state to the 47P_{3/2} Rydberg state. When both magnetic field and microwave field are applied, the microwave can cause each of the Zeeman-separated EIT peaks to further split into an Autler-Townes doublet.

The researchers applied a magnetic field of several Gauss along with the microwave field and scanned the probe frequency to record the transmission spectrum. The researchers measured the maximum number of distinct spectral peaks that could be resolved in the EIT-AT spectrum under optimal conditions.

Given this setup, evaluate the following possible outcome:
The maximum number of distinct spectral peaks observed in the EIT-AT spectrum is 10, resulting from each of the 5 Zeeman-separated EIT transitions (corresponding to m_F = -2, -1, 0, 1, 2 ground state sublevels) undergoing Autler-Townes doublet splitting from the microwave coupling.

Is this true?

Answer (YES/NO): NO